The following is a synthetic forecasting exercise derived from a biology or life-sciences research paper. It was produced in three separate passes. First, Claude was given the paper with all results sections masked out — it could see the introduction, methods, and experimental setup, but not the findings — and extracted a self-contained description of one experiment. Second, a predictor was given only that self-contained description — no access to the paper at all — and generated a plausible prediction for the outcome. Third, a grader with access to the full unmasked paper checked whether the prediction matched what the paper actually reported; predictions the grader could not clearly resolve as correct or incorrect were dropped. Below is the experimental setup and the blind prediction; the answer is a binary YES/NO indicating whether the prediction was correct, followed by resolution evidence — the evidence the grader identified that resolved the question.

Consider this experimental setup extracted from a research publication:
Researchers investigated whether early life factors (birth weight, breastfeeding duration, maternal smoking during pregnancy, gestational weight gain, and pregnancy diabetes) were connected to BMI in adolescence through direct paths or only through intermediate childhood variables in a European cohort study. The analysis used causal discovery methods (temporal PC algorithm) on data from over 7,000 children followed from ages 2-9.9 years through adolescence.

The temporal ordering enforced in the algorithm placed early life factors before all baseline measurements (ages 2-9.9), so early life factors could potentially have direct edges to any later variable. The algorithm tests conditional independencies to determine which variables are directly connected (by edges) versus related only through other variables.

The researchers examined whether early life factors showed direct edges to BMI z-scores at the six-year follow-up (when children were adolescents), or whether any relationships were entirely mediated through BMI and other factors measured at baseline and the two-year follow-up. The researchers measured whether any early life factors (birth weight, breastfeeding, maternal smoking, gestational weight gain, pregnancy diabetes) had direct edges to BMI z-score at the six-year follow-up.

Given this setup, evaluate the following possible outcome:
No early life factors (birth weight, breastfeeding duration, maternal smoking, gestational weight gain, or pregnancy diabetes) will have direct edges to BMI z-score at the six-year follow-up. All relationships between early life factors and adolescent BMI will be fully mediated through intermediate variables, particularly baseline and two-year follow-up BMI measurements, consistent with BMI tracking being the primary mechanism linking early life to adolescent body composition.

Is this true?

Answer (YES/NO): NO